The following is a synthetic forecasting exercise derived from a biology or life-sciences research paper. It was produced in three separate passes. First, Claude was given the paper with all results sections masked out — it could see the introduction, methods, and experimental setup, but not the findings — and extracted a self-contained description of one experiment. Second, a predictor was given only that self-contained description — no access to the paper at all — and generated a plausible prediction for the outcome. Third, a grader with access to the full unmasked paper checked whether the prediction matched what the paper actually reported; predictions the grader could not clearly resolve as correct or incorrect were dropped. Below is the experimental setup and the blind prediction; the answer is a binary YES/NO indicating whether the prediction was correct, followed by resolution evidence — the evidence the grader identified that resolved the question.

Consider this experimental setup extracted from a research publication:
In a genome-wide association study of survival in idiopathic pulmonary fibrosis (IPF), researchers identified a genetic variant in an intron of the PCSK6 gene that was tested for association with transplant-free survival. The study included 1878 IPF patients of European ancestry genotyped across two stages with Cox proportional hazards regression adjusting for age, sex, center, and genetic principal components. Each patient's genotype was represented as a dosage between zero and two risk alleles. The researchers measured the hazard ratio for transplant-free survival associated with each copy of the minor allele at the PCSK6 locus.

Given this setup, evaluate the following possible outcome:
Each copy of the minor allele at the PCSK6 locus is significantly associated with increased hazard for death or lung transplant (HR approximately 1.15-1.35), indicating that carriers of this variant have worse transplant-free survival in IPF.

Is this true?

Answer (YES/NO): NO